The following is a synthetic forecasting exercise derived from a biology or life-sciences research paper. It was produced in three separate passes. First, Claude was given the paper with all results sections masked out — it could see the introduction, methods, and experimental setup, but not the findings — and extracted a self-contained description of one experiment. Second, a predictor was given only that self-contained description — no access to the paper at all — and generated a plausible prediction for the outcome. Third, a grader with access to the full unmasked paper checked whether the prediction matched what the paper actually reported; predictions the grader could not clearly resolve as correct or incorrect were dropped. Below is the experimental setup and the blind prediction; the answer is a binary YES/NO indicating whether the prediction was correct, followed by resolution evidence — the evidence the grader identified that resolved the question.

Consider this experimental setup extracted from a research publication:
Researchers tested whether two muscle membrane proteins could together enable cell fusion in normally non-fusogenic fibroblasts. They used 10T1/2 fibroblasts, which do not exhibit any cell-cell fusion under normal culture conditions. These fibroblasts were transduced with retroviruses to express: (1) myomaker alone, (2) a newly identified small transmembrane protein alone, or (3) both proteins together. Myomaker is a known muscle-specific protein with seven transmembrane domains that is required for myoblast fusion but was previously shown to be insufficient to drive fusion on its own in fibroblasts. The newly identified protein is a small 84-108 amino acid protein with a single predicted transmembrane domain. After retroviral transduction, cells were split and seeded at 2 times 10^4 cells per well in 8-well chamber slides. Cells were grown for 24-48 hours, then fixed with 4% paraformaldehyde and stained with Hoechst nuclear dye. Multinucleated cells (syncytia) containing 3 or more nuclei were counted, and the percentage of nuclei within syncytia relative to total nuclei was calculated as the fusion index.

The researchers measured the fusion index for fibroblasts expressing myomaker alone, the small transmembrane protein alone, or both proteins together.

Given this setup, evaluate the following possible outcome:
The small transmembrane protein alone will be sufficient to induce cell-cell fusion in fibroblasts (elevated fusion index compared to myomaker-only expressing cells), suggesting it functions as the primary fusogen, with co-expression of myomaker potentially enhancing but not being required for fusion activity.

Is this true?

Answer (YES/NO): NO